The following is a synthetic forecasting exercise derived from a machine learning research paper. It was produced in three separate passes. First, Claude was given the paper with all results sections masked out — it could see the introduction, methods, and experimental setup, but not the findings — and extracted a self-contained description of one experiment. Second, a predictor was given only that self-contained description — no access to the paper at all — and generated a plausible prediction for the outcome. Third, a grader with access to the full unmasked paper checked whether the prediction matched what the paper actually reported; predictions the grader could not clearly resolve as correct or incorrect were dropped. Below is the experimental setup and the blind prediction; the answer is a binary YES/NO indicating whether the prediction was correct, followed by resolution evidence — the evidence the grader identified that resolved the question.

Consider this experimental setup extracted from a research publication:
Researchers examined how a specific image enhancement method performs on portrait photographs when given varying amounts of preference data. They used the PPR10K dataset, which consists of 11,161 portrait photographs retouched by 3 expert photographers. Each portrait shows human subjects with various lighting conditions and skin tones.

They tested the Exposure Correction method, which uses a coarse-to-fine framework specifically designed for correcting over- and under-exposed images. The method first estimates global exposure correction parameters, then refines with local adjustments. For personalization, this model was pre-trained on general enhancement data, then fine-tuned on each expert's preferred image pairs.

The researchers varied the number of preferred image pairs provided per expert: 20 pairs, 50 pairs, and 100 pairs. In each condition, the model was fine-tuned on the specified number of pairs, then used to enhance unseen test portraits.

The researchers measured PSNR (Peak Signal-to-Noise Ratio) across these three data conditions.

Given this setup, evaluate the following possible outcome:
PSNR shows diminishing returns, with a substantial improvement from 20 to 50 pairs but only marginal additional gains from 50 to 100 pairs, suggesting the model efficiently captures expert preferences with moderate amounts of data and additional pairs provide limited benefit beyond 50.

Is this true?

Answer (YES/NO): NO